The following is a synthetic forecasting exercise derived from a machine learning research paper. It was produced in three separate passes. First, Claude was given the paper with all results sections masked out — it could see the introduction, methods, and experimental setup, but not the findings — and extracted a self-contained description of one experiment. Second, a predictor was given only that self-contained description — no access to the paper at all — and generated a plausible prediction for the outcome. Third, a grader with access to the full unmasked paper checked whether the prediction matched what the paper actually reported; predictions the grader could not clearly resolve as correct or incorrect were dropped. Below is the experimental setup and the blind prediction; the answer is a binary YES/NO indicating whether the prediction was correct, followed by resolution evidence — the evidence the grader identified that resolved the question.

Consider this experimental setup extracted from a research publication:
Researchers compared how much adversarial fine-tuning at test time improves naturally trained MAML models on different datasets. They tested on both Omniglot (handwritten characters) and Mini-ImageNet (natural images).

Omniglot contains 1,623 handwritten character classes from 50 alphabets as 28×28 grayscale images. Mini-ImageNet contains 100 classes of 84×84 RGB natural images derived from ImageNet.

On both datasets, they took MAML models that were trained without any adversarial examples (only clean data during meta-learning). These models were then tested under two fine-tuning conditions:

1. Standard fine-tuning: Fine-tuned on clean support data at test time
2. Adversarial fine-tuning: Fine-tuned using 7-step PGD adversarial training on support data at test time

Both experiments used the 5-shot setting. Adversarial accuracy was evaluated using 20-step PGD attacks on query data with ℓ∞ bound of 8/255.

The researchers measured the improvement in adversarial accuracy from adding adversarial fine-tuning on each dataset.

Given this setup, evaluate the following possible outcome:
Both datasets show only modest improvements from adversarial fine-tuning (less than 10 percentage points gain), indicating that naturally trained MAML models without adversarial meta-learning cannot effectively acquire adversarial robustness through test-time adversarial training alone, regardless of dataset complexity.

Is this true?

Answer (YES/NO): NO